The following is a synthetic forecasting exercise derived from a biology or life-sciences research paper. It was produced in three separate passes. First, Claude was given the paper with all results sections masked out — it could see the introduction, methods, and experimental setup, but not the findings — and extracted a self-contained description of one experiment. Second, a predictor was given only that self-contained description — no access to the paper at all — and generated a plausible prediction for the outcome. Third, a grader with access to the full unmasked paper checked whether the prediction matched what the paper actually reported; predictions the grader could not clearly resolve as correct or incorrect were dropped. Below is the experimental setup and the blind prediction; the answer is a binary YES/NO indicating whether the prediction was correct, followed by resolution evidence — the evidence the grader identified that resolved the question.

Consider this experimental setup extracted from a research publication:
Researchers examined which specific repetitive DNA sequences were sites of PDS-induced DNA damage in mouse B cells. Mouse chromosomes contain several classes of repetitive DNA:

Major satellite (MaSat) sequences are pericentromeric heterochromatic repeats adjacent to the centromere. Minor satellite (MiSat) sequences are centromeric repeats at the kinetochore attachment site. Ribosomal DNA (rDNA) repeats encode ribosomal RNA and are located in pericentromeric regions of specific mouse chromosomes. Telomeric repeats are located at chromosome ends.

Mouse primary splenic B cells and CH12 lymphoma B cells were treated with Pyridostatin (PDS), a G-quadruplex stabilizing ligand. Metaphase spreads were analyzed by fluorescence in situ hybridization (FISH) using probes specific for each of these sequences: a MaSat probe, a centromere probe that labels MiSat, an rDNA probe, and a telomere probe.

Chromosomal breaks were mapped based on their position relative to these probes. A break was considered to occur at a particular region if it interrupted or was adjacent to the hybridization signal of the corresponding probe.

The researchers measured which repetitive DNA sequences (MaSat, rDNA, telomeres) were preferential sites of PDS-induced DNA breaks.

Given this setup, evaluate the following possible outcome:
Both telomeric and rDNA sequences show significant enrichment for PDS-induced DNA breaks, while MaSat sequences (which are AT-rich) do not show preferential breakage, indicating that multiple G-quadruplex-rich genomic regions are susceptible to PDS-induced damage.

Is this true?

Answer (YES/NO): NO